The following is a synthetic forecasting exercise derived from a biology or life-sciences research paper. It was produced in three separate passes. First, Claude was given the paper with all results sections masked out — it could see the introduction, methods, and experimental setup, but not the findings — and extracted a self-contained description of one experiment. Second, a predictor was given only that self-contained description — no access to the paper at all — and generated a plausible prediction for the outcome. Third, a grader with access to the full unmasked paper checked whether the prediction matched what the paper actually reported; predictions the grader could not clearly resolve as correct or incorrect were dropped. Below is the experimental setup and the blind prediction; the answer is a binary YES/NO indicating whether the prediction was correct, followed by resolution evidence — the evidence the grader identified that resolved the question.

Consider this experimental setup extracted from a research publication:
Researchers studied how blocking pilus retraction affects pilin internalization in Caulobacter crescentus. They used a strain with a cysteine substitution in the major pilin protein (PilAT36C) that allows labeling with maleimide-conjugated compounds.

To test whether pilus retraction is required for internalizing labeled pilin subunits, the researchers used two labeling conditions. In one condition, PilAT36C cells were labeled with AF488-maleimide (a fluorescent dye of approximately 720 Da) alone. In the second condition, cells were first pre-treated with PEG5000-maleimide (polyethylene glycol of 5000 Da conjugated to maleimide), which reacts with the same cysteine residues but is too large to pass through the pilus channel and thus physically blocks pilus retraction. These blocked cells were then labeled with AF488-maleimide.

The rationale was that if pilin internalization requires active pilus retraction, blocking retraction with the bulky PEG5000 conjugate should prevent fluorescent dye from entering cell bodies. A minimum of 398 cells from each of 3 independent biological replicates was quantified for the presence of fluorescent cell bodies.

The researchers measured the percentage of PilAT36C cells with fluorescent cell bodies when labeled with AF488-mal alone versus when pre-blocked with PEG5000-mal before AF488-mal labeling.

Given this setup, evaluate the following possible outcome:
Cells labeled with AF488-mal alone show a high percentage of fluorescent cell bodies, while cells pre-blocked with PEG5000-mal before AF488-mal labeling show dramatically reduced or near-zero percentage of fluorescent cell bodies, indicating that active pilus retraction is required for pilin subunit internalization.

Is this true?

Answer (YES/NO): YES